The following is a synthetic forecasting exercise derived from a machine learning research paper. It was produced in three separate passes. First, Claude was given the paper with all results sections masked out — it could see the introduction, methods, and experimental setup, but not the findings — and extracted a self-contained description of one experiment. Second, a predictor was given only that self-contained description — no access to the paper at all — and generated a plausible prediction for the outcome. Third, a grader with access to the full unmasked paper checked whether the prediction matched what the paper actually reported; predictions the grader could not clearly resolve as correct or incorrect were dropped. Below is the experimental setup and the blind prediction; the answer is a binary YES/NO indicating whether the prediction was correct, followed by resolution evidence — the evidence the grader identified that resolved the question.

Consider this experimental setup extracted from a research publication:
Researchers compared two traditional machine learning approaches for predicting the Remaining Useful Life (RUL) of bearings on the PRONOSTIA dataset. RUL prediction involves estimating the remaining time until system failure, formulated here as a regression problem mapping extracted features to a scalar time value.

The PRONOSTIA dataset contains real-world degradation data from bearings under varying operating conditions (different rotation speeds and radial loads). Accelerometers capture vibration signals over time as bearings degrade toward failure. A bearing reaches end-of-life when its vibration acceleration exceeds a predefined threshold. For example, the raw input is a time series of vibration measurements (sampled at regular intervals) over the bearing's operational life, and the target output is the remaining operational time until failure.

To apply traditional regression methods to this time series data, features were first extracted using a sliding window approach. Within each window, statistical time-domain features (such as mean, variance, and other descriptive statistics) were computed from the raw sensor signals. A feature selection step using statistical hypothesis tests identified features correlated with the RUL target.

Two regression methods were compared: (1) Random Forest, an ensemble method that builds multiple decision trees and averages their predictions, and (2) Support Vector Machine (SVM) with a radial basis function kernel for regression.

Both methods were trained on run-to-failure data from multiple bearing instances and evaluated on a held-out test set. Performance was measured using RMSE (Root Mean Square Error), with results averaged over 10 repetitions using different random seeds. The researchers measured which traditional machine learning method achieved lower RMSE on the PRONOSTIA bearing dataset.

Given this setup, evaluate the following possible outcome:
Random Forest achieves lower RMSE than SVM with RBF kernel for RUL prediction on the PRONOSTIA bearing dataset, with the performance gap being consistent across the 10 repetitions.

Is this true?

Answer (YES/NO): NO